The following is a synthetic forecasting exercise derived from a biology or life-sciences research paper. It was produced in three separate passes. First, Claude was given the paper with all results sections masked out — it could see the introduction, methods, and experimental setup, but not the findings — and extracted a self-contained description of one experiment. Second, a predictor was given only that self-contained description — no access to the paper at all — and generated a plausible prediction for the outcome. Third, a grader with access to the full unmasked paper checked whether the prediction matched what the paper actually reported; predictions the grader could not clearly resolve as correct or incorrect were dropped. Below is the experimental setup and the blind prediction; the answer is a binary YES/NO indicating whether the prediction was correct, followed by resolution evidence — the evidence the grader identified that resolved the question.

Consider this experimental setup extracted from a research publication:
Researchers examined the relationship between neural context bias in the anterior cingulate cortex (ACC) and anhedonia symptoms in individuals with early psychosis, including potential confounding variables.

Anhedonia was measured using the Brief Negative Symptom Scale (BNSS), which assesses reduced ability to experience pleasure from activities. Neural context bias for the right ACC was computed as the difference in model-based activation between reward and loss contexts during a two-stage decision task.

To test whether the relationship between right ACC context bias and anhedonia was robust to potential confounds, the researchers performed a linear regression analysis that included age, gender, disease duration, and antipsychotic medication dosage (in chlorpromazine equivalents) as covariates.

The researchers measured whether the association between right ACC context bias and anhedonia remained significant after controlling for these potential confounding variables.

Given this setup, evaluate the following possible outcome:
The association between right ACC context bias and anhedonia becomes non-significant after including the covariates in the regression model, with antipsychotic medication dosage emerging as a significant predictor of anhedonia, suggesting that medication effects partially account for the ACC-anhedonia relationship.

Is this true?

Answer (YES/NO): NO